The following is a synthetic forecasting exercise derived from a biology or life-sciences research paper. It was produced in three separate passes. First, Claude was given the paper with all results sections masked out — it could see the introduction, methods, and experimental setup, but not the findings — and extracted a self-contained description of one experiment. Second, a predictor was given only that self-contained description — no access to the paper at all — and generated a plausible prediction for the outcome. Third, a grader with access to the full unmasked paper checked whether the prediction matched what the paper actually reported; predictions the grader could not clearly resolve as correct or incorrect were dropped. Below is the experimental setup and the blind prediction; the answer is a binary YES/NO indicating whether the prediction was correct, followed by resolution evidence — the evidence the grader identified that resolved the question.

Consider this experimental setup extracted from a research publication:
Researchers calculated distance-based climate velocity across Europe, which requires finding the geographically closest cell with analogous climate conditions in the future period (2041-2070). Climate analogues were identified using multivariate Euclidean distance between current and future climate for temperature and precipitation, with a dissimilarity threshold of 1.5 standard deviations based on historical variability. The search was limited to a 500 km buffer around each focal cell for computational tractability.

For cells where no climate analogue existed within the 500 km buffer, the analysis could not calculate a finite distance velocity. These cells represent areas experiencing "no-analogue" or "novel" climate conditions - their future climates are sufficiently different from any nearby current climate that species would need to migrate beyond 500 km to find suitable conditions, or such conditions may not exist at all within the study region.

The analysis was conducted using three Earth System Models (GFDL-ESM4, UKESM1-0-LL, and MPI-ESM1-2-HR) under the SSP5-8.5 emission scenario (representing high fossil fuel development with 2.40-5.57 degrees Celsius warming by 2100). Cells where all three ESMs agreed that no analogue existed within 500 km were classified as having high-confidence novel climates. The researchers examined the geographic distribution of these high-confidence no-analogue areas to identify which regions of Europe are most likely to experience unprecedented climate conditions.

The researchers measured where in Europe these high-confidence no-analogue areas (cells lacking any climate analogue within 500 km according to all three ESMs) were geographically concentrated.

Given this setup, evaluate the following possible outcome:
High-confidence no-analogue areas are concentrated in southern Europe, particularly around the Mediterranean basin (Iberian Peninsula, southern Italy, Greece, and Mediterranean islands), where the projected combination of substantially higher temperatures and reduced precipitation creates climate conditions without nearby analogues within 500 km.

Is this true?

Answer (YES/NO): NO